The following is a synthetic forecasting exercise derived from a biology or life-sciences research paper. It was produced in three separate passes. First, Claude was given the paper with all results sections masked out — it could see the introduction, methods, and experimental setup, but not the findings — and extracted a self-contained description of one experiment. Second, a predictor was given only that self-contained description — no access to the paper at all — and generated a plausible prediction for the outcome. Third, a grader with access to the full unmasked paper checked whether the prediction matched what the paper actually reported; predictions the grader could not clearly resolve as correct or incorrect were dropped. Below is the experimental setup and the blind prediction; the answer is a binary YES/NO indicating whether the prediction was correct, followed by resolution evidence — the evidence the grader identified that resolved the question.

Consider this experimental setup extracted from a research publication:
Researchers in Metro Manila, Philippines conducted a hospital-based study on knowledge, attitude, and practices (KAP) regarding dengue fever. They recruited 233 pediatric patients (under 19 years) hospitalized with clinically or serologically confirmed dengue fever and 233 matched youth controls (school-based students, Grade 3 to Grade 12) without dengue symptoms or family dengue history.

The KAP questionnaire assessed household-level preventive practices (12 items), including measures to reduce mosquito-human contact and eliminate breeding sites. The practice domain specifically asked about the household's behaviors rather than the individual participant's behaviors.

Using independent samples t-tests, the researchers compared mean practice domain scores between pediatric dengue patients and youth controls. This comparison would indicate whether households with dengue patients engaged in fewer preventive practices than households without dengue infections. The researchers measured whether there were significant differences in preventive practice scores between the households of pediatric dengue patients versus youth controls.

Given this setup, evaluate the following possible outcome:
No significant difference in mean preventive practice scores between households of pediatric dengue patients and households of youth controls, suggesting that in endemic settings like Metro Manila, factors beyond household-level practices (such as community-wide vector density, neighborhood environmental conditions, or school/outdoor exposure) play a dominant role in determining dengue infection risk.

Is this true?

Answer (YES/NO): NO